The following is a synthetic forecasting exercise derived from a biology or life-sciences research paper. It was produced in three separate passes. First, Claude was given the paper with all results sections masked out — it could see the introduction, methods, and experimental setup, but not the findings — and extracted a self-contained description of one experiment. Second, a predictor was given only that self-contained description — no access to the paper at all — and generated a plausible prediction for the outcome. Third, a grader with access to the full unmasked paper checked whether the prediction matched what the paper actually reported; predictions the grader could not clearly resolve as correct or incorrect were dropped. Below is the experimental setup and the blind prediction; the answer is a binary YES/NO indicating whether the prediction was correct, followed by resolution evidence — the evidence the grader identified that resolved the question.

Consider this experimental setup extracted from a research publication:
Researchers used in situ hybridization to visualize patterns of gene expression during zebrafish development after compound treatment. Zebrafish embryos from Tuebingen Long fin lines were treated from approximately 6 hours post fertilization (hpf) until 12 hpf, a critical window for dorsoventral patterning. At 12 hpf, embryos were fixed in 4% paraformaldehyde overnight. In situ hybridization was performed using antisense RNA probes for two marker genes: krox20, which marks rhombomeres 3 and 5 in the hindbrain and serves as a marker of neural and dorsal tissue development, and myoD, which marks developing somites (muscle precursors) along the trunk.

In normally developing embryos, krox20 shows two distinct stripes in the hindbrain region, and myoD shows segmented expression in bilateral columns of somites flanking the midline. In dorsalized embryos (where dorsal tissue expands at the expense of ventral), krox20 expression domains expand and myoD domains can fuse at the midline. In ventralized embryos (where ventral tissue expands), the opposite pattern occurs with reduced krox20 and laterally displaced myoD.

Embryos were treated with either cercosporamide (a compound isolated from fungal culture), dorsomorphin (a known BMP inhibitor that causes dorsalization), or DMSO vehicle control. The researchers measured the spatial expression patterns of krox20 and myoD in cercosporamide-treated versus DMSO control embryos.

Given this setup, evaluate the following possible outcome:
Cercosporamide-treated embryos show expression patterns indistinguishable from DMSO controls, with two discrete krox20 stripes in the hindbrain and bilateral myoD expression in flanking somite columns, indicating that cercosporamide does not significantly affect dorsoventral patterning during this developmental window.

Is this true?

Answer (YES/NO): NO